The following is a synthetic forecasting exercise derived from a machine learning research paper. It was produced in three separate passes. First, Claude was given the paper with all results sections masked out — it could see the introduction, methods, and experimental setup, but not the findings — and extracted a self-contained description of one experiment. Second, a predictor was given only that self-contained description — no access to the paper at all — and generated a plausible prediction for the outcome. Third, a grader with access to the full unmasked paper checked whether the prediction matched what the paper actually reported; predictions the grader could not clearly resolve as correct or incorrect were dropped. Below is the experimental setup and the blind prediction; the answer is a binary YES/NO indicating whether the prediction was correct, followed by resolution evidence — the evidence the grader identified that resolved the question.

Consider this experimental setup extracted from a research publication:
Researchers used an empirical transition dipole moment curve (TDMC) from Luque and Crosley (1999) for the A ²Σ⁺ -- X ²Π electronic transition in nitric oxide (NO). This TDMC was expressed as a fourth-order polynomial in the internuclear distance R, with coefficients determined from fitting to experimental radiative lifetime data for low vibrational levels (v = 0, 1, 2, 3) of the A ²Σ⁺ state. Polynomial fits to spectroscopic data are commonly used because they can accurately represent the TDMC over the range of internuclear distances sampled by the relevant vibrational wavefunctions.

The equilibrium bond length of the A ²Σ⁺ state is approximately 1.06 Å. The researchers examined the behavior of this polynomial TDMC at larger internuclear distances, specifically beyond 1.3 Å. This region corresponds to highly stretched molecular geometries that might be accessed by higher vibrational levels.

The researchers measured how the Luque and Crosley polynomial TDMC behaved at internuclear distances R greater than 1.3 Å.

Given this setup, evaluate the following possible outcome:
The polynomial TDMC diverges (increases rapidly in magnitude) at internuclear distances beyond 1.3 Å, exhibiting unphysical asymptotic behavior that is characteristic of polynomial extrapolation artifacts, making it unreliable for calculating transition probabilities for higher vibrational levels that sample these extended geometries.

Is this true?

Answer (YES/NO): YES